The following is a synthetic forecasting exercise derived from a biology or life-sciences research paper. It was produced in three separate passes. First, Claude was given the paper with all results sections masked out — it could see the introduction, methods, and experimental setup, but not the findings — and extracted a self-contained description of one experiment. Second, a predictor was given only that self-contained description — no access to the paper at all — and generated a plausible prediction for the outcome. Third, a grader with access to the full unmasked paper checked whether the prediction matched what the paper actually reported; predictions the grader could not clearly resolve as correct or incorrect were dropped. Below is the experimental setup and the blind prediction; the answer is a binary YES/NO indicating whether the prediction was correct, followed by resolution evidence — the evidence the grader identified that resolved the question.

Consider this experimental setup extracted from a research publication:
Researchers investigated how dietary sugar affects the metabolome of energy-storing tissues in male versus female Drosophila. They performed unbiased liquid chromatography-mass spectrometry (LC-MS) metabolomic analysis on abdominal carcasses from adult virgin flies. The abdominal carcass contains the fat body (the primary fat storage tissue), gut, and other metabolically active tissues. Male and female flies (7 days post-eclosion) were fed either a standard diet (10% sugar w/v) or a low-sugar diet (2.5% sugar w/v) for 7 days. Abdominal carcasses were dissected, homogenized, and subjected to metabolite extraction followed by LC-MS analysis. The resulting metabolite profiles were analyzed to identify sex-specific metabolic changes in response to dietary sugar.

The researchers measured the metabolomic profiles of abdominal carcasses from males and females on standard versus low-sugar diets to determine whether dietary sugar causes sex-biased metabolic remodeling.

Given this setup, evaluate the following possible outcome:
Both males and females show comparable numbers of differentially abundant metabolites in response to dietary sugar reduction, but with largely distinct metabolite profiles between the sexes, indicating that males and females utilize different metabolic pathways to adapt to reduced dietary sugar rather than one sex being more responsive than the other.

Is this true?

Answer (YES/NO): NO